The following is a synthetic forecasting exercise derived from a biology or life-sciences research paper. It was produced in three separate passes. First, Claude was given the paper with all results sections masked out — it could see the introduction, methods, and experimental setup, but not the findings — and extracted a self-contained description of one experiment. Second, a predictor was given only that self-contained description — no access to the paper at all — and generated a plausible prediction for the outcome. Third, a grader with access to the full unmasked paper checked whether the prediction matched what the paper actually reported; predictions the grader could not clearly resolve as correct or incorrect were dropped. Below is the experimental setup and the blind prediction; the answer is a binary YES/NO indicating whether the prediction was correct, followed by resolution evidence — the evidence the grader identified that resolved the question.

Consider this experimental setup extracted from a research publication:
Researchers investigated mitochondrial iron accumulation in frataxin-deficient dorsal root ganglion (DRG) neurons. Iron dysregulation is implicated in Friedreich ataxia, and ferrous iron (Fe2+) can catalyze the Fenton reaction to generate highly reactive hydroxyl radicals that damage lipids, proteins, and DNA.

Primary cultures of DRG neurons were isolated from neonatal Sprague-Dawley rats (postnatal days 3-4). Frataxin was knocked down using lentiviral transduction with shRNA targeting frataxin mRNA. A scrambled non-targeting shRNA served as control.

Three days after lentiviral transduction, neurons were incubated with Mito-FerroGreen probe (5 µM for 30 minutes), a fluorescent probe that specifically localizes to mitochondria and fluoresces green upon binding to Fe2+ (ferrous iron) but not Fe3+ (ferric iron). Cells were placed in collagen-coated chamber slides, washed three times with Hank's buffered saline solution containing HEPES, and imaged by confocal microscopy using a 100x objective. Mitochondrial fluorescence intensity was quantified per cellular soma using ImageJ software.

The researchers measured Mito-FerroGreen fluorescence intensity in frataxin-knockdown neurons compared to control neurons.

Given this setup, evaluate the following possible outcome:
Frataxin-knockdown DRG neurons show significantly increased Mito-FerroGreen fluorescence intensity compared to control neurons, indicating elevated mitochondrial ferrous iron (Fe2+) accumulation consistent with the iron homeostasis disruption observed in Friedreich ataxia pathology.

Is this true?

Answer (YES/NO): YES